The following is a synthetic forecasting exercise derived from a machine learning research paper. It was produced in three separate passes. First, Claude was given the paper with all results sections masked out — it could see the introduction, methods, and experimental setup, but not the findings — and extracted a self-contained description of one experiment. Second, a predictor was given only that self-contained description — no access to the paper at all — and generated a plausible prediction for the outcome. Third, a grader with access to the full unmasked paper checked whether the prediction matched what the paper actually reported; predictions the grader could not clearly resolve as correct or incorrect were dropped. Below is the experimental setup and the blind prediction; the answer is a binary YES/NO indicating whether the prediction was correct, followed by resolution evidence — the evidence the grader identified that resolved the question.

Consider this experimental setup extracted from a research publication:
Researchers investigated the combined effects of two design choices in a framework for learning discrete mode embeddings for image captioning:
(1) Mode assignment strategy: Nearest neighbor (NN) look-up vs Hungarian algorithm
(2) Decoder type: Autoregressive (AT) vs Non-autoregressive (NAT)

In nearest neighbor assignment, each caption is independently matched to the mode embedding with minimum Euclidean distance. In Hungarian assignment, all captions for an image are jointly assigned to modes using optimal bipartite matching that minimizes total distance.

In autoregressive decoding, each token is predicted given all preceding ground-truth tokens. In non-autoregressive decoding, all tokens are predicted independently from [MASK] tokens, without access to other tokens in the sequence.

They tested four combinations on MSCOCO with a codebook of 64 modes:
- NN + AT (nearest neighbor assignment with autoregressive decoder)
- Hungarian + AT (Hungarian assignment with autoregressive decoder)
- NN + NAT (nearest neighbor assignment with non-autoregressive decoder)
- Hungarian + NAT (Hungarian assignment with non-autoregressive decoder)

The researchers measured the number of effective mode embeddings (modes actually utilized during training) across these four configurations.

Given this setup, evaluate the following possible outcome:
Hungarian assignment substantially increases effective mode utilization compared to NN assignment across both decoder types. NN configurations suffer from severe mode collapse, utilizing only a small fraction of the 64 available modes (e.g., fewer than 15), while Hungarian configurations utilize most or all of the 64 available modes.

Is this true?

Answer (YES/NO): NO